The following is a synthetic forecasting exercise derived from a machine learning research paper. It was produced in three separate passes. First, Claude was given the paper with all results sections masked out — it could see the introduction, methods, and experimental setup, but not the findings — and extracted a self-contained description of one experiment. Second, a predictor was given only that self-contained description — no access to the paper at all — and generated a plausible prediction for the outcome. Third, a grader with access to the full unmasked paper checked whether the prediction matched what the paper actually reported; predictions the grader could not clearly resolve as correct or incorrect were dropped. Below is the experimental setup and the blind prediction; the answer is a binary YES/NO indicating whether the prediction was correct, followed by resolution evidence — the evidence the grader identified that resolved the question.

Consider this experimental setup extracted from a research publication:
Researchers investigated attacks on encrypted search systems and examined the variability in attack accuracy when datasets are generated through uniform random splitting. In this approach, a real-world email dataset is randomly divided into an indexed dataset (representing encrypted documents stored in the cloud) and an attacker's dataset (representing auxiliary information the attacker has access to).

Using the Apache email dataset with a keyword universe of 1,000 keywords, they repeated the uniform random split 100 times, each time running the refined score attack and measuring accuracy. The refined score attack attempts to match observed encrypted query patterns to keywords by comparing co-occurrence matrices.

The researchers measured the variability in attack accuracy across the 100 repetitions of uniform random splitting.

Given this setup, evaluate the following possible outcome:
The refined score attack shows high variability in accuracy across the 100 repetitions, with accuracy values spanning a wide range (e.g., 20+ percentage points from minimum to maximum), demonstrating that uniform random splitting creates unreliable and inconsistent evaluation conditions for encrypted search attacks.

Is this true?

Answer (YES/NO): NO